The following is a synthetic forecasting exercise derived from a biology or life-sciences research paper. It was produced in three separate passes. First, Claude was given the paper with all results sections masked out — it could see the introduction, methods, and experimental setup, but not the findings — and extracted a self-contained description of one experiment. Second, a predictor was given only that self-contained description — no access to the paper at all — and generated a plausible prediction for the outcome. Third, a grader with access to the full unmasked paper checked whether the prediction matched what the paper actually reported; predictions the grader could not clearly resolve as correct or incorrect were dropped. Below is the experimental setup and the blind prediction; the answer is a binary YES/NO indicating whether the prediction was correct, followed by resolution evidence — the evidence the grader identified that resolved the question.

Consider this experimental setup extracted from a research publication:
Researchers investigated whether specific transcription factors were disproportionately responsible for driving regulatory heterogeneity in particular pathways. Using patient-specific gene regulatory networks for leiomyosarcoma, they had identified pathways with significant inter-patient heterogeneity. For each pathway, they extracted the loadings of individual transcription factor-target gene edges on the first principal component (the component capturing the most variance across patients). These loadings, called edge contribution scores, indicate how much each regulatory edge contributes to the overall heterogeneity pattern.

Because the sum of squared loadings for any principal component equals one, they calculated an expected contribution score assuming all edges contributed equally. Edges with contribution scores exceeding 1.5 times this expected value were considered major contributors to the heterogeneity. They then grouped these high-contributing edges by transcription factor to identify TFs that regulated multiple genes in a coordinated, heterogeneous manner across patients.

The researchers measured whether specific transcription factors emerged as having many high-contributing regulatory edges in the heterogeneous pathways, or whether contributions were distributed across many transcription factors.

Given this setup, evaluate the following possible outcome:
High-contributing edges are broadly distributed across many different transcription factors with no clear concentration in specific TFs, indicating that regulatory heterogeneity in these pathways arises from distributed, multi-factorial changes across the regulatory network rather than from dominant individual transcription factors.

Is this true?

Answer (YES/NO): NO